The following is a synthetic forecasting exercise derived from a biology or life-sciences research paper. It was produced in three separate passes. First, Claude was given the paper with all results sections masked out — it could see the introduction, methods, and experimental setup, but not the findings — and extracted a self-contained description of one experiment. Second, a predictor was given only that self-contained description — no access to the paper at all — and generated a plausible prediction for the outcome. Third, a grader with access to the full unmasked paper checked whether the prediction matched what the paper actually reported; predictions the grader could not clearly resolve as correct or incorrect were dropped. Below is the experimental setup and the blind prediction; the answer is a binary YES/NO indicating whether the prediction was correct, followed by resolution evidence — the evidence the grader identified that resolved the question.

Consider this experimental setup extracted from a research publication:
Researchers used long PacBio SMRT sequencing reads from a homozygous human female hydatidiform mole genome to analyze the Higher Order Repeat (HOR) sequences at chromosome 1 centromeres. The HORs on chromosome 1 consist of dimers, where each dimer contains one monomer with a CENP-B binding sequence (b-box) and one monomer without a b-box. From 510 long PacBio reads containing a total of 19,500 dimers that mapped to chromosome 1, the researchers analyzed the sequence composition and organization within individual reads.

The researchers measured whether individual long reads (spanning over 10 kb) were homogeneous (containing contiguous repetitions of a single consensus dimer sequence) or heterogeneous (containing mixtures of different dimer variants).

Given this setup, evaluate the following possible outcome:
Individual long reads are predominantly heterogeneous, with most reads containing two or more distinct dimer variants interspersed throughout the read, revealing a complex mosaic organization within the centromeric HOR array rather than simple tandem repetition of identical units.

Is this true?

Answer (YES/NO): YES